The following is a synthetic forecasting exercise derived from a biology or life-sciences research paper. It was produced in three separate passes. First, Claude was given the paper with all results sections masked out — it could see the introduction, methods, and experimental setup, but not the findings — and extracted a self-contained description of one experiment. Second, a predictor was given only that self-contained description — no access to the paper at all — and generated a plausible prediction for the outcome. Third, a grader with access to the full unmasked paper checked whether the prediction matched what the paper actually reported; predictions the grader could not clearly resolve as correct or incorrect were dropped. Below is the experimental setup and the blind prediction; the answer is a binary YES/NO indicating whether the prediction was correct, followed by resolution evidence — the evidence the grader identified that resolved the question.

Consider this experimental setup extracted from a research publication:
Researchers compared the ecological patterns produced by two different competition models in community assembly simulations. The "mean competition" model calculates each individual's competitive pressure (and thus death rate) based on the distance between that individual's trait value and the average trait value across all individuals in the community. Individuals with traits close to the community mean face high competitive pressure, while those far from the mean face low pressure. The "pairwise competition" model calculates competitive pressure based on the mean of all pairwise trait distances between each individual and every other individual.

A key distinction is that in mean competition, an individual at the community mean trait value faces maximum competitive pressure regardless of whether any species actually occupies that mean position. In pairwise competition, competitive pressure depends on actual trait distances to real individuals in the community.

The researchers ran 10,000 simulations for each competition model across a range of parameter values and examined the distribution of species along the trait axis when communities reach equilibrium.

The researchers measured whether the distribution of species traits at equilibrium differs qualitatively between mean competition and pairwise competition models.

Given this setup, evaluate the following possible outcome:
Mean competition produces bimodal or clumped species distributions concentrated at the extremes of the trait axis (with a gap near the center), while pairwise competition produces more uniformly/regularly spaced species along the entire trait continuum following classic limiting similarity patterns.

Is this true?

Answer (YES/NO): YES